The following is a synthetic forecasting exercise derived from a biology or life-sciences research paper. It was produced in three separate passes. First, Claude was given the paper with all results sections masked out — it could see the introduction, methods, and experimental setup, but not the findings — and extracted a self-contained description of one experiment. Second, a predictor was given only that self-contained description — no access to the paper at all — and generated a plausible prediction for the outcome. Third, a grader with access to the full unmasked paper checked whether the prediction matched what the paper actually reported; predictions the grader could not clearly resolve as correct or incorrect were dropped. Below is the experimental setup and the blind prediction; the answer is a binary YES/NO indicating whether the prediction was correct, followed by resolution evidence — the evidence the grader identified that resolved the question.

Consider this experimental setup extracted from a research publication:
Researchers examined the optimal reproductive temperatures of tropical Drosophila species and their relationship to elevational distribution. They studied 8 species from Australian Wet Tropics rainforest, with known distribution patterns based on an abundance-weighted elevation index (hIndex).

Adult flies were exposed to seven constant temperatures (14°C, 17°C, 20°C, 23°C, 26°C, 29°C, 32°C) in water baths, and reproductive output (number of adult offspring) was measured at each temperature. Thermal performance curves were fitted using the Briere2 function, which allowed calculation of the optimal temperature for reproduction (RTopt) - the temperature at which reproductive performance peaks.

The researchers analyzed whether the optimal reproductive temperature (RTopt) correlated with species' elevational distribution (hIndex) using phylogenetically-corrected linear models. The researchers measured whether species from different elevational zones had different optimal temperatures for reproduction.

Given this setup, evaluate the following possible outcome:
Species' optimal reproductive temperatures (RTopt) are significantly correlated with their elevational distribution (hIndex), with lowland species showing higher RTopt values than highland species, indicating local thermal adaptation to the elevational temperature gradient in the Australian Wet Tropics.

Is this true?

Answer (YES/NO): NO